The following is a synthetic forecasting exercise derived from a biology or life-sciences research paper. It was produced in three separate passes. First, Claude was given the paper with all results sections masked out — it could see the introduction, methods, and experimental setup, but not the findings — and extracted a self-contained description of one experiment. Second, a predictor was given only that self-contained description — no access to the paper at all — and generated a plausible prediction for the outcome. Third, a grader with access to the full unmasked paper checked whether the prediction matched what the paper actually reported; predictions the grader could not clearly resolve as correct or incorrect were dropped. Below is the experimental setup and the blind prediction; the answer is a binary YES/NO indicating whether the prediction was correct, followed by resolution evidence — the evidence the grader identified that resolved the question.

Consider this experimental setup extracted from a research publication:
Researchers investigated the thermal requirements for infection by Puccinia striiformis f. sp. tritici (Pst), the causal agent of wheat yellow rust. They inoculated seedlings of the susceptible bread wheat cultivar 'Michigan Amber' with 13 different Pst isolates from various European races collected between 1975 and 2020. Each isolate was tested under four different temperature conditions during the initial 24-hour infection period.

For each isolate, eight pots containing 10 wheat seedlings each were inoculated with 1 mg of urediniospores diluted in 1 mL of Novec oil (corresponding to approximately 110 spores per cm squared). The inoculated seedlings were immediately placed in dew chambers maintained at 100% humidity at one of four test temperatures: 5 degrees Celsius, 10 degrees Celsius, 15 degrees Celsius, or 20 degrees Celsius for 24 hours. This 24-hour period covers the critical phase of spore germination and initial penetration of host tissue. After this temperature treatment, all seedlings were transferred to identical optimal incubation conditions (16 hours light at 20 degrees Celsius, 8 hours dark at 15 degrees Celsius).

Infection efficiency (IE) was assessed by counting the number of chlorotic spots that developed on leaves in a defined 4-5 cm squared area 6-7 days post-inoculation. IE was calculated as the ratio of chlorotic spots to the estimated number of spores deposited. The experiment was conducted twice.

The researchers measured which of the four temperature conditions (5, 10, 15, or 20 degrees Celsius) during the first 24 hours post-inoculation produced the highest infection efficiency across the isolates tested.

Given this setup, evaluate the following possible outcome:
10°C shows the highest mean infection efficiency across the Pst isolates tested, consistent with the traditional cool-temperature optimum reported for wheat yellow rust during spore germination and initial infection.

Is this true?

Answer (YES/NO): NO